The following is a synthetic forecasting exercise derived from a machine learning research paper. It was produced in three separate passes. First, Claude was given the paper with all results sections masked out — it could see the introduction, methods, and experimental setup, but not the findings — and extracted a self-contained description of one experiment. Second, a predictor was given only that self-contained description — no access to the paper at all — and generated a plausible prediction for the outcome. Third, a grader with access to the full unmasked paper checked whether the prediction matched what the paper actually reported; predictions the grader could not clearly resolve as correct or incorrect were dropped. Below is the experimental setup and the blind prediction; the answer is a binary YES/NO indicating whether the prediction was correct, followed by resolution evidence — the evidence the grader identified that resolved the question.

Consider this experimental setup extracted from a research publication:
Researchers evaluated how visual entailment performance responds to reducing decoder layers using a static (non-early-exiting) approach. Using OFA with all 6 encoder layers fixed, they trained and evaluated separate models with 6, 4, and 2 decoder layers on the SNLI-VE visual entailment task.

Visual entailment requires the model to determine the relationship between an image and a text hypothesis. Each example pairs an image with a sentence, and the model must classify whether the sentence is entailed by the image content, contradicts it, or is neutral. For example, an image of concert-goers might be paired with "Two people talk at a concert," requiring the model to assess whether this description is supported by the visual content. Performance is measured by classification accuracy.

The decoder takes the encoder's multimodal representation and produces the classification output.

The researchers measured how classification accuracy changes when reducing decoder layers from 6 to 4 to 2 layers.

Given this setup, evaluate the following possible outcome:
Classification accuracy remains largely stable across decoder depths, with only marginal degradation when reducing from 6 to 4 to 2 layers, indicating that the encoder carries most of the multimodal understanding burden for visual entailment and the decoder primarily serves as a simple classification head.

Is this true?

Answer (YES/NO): NO